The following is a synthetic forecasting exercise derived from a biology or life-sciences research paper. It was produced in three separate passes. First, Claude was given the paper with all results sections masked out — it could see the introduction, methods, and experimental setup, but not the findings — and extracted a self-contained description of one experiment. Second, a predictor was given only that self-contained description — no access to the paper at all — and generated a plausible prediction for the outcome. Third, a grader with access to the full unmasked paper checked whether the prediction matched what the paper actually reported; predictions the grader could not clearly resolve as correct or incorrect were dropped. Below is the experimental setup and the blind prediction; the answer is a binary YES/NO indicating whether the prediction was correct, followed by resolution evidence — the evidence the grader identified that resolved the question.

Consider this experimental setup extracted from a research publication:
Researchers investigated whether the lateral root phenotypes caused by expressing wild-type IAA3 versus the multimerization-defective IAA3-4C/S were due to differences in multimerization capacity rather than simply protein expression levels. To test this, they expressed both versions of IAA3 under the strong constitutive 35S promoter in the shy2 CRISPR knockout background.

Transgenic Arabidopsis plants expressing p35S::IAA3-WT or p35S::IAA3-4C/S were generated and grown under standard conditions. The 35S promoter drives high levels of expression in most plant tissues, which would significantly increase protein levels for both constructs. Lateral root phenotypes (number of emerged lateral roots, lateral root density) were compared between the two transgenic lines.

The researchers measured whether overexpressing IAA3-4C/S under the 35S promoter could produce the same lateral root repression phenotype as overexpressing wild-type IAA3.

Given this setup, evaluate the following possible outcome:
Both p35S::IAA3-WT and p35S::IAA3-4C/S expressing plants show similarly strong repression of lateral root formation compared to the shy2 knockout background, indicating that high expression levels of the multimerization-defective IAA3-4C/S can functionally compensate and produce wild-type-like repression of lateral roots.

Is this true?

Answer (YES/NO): NO